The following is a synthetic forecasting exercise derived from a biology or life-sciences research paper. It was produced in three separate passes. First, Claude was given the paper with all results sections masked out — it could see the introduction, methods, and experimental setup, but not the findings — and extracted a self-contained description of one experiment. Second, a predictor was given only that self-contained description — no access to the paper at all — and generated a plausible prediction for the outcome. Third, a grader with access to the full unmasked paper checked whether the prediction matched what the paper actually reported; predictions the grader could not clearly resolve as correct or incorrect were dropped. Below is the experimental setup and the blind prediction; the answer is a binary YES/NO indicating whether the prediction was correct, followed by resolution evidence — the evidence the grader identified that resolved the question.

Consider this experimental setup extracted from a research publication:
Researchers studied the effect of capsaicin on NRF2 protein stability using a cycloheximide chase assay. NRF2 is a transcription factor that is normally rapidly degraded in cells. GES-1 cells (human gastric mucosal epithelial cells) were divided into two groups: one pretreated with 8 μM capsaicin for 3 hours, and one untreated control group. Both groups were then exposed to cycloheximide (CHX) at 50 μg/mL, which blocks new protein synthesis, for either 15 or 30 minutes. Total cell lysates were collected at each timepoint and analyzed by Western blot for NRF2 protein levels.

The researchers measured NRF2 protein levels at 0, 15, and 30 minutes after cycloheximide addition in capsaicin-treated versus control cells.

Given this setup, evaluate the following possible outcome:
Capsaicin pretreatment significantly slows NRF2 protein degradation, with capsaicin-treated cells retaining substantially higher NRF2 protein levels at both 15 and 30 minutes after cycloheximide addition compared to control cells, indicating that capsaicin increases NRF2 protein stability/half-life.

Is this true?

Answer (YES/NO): YES